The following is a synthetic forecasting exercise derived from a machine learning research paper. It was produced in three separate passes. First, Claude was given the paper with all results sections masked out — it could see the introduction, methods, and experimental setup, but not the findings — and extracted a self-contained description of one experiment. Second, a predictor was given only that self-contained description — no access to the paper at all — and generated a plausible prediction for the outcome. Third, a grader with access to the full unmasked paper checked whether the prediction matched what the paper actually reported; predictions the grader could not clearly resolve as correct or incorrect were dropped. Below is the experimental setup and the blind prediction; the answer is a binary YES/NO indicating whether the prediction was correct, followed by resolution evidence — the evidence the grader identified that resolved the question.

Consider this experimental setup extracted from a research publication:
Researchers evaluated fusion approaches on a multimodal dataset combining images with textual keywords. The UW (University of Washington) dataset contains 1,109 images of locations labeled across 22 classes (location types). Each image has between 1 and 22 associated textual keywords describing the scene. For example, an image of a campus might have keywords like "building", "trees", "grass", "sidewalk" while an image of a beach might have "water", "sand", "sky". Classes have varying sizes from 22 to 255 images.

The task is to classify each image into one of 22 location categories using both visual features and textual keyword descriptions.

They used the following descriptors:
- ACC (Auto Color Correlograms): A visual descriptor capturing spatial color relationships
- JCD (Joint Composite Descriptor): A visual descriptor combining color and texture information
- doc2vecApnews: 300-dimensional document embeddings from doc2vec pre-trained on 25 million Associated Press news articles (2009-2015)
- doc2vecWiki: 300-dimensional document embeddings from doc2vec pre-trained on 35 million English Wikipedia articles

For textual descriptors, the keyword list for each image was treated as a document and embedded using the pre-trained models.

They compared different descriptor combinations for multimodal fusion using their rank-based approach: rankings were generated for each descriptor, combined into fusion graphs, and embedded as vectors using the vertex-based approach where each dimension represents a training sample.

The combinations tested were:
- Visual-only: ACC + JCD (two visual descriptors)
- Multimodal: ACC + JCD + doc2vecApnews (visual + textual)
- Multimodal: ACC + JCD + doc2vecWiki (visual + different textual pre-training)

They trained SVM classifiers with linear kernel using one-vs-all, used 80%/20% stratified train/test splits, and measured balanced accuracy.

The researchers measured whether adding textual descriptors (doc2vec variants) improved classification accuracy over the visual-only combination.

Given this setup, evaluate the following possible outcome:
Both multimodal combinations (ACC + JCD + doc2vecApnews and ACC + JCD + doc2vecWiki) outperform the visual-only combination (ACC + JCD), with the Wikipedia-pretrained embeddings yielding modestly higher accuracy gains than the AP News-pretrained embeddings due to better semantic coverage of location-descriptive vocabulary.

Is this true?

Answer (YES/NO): YES